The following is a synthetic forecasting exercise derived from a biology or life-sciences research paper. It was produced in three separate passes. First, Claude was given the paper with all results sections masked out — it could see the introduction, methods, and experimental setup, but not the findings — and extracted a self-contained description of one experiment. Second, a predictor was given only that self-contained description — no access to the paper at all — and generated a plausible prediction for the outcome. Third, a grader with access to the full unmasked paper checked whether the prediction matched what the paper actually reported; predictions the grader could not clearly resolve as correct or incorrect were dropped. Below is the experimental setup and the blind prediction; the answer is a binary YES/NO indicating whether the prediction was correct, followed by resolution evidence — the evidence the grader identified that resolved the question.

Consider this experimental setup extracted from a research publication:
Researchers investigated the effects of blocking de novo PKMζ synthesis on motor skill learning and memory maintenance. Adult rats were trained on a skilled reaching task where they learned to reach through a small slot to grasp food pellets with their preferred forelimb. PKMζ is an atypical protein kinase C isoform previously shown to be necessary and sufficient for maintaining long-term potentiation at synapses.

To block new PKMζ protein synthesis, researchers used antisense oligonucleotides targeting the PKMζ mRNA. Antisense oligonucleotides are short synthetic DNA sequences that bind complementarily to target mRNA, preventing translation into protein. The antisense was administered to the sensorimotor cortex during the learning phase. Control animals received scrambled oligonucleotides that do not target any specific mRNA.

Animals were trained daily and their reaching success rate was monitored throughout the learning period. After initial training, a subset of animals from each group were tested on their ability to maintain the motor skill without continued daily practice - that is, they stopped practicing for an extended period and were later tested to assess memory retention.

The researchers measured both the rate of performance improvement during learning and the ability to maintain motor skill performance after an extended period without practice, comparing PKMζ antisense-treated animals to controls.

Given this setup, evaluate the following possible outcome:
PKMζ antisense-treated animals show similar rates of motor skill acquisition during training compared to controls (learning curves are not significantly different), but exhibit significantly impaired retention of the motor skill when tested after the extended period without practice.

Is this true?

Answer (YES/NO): NO